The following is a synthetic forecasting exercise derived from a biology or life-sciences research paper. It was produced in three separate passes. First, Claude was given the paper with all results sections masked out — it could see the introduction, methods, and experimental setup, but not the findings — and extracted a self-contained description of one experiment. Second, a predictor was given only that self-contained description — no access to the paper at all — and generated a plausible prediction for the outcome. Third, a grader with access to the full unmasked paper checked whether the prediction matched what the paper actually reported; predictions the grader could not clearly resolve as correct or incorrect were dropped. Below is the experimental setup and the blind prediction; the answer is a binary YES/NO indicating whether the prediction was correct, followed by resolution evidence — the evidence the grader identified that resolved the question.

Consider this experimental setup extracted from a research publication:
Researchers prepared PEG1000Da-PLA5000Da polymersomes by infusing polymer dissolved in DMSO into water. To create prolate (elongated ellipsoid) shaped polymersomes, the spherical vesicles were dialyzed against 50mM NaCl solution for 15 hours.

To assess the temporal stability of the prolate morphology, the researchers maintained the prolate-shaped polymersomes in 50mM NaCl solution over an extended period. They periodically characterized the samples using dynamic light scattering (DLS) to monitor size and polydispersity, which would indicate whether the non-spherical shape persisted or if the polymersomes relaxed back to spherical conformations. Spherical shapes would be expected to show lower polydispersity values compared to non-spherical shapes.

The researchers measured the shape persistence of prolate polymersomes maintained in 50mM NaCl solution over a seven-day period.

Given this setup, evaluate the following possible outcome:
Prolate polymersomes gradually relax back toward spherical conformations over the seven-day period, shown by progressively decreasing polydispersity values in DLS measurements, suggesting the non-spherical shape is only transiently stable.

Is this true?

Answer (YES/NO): NO